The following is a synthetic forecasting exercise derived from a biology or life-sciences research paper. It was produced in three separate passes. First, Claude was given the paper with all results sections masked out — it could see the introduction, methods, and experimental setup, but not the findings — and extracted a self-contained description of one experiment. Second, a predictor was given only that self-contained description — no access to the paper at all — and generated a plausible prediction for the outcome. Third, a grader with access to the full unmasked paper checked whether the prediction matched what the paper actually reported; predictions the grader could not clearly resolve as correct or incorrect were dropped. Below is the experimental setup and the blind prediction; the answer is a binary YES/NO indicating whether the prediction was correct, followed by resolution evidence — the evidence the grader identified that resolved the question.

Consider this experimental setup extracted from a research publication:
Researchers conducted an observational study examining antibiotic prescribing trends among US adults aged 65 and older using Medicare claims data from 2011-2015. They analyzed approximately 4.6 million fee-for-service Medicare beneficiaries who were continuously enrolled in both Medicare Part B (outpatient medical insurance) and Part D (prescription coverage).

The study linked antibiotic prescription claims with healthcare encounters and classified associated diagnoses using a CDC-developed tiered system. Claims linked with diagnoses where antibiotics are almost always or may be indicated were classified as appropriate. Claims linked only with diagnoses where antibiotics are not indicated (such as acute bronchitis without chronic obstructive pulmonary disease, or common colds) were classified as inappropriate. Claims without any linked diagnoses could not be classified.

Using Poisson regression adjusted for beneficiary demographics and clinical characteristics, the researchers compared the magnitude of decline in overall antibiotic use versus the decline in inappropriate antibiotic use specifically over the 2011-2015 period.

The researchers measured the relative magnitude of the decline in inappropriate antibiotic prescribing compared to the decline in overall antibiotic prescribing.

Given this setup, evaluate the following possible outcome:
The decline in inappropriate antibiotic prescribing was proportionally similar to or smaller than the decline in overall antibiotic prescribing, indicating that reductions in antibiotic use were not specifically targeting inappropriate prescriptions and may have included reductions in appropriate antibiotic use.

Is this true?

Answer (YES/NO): NO